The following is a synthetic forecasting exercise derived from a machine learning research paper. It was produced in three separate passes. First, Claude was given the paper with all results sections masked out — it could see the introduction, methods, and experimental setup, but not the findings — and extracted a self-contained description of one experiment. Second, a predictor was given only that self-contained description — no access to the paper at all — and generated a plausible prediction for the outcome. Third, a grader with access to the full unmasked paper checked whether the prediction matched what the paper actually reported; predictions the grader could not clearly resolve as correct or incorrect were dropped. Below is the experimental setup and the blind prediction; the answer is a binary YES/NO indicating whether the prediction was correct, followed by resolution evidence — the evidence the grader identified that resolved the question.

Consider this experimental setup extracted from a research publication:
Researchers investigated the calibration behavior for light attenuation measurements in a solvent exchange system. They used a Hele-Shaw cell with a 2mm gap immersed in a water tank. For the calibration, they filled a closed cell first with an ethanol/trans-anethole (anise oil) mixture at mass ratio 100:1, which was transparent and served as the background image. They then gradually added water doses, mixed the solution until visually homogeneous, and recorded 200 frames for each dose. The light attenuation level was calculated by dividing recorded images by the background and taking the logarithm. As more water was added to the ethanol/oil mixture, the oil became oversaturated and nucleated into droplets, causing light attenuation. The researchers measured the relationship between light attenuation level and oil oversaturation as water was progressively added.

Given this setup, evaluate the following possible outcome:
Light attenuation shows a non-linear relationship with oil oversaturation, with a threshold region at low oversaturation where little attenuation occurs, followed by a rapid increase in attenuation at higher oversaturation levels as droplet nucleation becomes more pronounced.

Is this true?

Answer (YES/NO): NO